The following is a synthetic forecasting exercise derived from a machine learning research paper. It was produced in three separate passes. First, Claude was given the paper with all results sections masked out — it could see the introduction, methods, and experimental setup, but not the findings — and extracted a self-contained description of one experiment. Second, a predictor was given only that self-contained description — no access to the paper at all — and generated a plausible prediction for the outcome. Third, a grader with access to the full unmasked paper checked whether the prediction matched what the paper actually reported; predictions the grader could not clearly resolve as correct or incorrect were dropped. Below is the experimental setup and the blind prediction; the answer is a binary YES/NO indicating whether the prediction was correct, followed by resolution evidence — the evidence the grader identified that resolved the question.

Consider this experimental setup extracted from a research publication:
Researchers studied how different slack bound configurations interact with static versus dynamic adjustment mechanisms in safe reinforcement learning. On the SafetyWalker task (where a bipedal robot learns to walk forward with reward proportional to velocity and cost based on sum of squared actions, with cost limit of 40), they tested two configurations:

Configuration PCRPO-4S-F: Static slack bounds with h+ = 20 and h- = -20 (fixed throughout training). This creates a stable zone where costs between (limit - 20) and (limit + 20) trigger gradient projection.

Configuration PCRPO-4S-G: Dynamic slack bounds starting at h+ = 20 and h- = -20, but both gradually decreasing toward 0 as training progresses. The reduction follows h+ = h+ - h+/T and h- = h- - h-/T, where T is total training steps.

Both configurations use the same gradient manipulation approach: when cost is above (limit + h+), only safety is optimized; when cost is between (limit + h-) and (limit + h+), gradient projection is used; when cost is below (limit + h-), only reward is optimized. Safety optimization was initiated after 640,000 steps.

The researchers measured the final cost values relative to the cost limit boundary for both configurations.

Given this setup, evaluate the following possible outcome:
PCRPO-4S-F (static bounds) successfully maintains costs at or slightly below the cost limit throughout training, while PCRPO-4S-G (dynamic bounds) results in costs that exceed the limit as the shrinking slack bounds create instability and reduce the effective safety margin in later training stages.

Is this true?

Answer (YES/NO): NO